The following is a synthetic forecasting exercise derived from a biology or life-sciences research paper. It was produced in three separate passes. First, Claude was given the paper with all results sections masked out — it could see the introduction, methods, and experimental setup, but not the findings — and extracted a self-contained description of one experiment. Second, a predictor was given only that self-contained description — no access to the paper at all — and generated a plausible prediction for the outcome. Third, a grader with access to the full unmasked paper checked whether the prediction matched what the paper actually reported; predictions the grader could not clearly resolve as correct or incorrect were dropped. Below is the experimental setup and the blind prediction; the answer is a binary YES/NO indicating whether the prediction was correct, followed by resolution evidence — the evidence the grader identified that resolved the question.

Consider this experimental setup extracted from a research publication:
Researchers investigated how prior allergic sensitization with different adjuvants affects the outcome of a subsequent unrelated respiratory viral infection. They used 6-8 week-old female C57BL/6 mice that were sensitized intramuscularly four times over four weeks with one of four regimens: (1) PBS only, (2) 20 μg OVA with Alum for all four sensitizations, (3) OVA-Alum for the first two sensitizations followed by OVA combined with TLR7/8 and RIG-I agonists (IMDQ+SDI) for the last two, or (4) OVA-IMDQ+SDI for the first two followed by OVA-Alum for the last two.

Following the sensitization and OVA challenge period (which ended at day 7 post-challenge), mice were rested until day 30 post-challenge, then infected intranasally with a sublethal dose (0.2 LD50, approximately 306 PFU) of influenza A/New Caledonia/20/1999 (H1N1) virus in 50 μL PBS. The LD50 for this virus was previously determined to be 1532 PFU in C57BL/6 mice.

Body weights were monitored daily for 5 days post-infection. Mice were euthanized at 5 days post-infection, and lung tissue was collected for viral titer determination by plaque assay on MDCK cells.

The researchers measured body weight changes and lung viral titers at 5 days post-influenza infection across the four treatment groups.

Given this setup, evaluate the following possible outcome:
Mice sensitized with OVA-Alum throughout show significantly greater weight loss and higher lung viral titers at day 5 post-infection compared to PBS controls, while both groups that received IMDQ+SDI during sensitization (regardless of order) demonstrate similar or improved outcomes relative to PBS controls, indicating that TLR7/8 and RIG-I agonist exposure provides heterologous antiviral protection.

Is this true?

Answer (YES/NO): YES